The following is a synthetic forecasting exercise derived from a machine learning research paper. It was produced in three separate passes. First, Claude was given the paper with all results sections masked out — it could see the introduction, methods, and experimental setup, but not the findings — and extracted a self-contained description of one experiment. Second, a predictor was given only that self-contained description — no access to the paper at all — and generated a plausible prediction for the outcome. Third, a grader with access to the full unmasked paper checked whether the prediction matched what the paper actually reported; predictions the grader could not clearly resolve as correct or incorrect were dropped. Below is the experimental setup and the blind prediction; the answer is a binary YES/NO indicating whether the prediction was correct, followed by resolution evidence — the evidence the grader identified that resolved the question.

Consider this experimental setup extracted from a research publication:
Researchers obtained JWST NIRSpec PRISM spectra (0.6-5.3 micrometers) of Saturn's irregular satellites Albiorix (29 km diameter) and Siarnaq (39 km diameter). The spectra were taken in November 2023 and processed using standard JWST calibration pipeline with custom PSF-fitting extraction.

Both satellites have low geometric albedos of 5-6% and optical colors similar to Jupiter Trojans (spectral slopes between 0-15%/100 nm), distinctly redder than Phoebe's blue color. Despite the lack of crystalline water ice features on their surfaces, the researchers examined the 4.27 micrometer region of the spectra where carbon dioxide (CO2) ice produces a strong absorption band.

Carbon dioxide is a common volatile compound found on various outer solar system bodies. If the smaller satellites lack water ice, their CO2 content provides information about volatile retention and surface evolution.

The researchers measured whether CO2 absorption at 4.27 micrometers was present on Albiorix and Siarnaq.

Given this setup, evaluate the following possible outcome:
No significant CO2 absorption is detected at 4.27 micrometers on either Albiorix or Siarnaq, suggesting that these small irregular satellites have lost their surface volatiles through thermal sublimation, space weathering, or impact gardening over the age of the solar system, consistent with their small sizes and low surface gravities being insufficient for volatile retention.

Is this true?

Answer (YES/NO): NO